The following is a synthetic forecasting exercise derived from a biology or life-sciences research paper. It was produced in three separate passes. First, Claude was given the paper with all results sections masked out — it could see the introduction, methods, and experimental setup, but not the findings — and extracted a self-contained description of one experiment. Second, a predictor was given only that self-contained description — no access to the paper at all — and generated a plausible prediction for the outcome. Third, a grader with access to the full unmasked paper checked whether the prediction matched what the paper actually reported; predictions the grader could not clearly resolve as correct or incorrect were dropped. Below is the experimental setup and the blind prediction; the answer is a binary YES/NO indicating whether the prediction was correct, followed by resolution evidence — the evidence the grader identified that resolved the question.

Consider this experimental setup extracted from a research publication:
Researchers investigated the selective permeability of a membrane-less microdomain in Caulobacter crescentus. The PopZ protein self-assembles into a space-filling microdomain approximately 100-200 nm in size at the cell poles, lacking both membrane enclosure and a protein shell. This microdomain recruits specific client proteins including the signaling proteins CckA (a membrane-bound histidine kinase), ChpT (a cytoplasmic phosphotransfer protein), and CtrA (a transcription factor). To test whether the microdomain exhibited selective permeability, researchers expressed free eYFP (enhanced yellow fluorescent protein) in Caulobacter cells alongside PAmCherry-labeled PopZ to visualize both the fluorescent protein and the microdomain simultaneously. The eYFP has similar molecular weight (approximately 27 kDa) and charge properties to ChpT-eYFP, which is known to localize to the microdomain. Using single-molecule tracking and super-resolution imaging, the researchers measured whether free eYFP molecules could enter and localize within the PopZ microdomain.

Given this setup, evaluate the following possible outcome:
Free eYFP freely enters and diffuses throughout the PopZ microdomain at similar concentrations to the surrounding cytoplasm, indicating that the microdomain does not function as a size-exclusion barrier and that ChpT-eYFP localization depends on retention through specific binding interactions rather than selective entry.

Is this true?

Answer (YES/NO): NO